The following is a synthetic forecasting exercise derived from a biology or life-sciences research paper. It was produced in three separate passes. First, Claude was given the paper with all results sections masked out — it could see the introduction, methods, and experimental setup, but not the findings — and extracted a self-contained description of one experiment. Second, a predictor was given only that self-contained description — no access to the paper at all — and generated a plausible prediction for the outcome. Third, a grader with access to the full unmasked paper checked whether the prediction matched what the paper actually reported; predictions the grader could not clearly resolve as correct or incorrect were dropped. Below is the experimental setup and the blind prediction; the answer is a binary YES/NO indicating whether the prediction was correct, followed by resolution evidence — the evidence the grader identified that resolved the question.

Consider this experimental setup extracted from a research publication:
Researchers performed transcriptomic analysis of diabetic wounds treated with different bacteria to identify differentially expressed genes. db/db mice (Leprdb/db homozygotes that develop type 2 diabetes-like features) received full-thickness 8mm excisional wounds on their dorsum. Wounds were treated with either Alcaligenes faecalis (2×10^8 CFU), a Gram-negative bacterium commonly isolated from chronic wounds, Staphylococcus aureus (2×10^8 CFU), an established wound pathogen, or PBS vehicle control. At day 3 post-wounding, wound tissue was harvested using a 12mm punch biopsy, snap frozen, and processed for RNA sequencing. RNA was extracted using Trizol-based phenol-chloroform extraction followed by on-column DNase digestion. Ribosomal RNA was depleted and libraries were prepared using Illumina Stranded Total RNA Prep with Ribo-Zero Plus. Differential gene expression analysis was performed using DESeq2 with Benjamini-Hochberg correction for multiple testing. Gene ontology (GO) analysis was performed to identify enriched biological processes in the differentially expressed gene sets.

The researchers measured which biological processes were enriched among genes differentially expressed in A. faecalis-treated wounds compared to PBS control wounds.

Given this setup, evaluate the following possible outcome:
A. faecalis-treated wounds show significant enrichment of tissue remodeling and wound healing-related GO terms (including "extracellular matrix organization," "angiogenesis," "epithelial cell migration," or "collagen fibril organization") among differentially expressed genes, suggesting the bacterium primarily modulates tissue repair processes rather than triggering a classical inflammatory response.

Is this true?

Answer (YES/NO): NO